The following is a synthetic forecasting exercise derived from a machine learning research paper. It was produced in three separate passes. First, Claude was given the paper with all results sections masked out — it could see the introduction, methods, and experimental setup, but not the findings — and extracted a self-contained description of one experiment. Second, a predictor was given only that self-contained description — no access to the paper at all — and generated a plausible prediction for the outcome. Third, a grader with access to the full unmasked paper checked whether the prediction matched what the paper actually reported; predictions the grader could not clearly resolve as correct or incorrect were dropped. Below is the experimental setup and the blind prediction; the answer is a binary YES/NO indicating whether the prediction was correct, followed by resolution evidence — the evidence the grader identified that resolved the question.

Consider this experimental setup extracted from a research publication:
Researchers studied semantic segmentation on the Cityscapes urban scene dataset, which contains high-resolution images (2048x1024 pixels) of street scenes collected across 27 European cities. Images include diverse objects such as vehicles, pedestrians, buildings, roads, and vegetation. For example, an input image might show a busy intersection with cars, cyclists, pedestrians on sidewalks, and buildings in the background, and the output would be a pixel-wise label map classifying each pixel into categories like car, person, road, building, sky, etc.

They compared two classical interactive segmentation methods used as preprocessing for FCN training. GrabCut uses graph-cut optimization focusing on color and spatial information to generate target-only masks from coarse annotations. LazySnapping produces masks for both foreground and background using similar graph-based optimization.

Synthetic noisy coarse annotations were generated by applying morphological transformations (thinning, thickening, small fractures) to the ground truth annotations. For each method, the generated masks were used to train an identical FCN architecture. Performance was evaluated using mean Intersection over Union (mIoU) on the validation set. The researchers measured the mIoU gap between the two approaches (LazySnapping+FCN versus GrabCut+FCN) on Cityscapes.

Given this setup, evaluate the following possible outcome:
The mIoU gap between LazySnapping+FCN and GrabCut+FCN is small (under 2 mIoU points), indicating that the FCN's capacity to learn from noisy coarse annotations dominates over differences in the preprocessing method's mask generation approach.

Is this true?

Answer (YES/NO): NO